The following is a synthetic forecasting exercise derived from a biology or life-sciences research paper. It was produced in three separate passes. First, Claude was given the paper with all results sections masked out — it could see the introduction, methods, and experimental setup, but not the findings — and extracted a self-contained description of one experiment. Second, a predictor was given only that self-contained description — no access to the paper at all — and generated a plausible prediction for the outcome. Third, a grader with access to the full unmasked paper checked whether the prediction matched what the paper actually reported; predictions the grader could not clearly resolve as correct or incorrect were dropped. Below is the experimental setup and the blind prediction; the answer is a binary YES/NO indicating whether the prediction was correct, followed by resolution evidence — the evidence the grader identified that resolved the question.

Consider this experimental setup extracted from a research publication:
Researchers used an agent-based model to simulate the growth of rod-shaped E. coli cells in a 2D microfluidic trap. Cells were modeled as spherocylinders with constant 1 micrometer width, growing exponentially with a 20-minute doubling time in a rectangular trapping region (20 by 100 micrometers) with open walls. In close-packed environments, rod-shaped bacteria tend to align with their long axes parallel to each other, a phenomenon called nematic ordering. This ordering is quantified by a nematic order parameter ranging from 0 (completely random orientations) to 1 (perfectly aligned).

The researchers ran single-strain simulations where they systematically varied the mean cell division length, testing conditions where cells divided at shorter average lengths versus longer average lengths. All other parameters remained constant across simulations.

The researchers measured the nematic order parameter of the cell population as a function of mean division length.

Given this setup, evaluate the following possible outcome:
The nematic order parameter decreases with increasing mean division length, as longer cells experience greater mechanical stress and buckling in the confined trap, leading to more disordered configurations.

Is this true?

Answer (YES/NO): NO